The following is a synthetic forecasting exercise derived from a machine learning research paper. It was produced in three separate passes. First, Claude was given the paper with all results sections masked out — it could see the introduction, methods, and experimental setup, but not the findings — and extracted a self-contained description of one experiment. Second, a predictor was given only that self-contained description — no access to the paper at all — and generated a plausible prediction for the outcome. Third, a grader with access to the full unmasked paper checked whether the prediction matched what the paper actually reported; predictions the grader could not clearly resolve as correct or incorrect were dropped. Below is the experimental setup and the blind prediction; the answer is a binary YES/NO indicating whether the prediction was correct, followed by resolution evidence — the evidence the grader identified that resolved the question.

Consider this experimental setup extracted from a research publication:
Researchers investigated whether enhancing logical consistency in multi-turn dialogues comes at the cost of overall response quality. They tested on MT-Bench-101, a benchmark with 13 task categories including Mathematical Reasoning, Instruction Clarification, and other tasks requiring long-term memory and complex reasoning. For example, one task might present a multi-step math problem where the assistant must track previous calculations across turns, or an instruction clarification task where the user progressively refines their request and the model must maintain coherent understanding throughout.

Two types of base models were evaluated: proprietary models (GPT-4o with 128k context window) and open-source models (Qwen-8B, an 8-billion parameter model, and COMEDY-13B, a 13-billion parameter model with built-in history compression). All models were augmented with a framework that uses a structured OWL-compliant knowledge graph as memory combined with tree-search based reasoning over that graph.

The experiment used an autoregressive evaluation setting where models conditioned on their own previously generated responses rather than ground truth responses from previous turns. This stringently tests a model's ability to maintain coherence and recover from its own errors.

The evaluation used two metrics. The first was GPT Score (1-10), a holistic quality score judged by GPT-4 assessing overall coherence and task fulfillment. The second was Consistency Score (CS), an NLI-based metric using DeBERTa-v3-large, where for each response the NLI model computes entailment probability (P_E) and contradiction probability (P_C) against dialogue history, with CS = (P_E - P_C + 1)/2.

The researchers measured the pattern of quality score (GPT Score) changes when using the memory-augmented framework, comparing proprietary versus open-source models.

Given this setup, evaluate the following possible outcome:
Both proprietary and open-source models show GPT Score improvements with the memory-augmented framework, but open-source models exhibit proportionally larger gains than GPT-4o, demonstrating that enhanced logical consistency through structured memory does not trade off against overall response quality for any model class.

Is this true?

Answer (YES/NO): YES